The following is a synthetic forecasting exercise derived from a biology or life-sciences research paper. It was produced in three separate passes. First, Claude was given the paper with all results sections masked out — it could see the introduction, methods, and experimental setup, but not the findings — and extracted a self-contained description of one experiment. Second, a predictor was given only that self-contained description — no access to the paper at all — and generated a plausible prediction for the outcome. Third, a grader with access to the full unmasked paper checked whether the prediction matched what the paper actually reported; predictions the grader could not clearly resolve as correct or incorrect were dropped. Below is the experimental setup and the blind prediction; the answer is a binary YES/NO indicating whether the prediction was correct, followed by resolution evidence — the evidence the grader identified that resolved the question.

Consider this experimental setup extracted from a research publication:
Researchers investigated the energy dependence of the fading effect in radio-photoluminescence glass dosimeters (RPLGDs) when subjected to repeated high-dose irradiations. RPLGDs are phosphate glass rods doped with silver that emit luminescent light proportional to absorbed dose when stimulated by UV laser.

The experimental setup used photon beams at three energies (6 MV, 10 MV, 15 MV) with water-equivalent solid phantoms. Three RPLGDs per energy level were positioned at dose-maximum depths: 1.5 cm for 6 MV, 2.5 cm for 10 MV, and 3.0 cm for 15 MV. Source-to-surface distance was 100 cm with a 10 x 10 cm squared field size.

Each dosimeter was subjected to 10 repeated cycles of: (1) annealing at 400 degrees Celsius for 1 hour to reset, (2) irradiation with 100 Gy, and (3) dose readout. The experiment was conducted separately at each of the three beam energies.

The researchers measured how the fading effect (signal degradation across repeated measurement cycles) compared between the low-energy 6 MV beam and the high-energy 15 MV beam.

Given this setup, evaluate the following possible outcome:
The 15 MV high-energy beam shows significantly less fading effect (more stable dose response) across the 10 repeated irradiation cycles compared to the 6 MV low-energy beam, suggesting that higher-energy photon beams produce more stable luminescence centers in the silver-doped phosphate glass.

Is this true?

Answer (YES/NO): YES